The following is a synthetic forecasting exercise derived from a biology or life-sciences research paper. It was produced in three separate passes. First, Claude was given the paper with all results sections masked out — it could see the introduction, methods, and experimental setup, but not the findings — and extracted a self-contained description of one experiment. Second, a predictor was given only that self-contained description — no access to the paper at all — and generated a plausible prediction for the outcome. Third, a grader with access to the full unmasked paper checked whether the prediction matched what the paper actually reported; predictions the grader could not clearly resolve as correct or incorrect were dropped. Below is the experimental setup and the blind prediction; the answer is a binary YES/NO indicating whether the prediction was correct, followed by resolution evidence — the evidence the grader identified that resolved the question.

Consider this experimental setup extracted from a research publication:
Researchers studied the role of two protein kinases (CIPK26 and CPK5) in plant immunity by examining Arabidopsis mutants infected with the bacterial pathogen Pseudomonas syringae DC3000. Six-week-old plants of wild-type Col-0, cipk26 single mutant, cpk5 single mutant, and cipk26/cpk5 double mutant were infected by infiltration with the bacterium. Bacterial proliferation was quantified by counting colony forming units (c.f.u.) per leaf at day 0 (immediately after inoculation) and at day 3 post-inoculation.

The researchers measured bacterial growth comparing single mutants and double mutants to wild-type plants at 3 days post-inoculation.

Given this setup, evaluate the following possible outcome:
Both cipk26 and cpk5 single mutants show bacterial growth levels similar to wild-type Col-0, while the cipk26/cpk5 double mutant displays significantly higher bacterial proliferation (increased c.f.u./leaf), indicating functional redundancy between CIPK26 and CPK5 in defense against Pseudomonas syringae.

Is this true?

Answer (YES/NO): NO